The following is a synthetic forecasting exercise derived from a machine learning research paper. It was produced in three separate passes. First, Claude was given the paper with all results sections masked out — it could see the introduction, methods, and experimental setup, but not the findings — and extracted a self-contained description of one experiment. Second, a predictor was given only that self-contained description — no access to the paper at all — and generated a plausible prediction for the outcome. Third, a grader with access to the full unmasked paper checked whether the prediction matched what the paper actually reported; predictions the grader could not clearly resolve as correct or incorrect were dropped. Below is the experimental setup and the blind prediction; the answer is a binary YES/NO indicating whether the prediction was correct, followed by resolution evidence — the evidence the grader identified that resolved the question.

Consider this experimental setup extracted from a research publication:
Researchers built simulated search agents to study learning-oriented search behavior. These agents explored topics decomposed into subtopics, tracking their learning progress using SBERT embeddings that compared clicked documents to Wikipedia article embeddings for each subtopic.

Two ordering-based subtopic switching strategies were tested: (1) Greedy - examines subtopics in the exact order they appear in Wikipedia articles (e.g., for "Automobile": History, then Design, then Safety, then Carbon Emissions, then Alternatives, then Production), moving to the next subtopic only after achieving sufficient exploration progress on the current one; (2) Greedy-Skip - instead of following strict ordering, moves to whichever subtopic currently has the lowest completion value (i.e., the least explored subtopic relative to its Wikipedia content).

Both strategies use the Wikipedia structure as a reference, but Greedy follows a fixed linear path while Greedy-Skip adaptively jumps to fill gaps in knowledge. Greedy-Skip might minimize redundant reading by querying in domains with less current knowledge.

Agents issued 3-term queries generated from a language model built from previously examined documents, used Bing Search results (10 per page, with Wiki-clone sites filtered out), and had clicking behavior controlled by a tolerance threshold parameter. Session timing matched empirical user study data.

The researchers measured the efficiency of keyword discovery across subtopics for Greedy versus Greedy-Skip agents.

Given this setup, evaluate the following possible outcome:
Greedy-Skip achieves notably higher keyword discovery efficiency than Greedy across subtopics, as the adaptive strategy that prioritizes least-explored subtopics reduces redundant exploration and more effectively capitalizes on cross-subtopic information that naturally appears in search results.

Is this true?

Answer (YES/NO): NO